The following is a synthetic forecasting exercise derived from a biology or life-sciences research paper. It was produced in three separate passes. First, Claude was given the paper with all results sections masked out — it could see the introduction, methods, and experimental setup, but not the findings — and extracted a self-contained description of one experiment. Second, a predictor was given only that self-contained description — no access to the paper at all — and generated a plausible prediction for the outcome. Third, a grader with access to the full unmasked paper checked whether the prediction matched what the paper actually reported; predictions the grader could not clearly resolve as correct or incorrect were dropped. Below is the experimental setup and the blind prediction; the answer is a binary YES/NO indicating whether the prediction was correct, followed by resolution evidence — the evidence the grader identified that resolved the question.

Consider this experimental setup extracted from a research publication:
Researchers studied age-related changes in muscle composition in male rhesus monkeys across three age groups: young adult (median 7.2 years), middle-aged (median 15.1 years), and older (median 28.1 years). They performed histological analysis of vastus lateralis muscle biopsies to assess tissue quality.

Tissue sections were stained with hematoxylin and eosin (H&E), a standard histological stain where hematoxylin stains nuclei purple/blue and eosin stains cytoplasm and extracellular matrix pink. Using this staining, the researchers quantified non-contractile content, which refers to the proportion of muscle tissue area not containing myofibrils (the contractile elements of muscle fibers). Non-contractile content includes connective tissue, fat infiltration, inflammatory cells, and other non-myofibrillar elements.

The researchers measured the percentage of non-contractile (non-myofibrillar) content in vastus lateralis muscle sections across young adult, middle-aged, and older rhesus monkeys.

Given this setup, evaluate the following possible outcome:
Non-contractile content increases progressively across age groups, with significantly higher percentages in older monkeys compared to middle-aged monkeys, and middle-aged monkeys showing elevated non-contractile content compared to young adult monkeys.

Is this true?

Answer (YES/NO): NO